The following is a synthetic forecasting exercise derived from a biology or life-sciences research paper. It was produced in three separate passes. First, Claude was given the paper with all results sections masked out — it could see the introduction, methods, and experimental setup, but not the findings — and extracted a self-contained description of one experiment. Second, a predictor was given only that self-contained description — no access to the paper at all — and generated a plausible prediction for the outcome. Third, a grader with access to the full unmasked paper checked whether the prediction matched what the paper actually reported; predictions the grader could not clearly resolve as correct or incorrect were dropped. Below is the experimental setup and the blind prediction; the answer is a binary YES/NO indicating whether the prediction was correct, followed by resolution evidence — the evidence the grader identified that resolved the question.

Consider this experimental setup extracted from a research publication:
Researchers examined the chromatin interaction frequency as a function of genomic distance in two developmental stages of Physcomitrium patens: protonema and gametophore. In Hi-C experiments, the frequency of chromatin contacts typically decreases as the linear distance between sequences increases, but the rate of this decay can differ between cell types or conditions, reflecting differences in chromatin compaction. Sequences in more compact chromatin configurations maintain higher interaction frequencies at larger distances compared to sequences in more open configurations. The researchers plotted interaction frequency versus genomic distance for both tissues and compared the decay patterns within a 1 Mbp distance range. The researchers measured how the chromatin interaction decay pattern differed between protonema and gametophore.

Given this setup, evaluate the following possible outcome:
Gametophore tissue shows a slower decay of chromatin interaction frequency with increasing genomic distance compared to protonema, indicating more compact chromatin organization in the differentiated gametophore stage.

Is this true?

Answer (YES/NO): NO